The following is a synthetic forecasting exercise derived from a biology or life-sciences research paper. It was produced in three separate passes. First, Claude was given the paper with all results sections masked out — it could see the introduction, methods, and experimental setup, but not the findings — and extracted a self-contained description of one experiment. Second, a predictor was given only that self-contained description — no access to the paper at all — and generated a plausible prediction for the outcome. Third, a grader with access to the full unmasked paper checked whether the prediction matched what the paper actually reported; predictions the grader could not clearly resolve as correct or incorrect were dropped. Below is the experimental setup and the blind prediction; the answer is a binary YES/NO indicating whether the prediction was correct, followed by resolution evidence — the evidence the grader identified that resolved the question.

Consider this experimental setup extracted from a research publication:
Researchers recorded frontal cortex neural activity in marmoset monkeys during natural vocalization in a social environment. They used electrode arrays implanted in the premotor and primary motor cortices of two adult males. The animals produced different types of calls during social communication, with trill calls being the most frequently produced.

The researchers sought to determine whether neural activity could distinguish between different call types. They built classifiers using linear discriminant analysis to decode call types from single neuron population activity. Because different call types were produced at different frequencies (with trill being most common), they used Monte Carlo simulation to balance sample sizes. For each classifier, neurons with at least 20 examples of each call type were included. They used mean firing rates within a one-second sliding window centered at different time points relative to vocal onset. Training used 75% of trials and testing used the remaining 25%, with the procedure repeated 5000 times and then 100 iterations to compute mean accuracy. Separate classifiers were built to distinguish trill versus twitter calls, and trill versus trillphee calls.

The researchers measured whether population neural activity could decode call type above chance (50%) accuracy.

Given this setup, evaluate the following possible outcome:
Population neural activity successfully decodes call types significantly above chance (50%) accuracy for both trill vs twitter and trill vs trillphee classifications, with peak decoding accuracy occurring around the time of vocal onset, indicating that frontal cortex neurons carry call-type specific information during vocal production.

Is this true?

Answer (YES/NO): YES